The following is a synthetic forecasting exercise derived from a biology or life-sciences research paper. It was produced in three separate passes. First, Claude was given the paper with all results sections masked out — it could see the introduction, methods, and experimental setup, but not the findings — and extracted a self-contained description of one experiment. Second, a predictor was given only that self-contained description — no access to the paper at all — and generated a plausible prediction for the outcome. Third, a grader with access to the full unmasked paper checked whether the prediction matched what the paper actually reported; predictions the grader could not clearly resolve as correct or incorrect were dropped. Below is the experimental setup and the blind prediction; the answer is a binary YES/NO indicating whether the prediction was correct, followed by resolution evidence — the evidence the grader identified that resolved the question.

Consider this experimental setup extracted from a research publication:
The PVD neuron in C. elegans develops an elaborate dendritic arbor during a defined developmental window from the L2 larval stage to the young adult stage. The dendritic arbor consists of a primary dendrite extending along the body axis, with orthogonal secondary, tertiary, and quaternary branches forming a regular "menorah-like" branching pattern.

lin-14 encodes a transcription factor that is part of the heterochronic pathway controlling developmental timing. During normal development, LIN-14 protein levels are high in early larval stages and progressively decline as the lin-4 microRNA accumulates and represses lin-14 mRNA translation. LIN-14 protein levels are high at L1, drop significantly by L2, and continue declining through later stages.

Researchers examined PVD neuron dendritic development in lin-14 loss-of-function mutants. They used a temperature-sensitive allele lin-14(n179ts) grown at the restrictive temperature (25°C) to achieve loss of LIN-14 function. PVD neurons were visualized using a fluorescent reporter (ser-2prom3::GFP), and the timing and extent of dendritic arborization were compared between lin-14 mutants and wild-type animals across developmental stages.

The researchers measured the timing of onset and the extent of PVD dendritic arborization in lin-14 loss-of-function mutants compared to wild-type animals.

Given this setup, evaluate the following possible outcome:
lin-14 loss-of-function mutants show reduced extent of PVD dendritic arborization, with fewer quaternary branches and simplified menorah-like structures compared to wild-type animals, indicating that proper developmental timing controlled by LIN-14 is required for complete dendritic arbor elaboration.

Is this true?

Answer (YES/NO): NO